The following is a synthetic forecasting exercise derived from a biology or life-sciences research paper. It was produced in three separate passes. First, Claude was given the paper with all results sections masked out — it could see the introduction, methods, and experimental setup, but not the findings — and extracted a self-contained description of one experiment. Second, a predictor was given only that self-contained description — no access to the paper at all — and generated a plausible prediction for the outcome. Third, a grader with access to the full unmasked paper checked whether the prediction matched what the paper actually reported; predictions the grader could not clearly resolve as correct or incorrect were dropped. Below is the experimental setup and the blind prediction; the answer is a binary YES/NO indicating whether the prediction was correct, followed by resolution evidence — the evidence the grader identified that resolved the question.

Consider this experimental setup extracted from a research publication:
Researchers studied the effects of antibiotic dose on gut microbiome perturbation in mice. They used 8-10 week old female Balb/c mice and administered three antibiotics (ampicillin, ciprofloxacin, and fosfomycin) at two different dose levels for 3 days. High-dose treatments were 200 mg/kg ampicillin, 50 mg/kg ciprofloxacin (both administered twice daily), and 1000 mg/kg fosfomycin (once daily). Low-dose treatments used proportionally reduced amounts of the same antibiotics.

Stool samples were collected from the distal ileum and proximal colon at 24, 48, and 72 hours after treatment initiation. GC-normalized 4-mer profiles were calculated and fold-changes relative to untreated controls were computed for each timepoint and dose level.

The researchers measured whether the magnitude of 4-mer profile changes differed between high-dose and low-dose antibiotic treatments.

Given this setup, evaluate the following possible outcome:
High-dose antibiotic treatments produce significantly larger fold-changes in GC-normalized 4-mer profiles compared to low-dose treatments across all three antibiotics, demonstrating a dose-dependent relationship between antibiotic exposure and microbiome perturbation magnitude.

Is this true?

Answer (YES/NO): NO